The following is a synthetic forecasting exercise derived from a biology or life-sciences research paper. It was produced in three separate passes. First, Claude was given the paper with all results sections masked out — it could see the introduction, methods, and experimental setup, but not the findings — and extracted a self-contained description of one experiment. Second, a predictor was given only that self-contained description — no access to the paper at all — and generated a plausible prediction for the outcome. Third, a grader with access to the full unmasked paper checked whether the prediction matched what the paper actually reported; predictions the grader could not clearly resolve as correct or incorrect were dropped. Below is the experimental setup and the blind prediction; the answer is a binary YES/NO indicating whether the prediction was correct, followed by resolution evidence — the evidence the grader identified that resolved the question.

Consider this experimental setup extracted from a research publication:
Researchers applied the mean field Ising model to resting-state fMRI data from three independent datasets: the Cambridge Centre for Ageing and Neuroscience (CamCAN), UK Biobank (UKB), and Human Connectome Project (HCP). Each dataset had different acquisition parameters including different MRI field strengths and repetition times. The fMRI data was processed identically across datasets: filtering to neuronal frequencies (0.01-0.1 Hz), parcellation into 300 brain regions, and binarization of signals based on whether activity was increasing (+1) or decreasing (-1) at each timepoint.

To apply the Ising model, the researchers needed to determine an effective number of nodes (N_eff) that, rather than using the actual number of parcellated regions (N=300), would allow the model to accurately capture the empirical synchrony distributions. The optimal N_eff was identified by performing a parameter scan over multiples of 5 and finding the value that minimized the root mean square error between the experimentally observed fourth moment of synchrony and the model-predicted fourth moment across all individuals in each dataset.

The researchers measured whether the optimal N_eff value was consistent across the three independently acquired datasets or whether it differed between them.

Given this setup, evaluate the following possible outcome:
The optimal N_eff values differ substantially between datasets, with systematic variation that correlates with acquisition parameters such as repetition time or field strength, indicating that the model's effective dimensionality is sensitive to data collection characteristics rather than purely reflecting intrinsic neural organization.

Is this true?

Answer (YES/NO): NO